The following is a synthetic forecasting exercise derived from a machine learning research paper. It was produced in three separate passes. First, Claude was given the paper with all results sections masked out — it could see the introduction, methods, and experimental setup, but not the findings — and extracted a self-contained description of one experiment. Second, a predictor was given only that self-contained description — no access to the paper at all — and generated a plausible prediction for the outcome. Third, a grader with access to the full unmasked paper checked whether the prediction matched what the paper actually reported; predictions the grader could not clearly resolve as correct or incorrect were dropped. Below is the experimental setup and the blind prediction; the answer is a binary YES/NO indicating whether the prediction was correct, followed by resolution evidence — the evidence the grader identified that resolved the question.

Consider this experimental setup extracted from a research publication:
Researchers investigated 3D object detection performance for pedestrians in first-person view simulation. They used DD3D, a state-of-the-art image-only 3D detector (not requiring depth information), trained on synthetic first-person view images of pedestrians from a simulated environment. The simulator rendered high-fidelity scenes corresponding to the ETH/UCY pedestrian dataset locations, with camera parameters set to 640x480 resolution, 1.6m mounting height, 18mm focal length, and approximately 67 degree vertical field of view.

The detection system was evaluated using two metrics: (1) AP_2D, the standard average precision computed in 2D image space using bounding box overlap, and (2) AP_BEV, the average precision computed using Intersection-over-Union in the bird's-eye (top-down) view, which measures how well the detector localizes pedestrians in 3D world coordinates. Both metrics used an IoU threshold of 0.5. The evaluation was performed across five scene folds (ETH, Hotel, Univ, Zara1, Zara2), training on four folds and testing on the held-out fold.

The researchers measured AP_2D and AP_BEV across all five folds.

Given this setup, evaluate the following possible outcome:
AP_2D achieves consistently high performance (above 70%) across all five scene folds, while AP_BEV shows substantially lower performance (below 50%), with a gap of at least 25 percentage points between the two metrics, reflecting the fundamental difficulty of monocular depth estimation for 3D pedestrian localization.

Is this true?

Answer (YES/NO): NO